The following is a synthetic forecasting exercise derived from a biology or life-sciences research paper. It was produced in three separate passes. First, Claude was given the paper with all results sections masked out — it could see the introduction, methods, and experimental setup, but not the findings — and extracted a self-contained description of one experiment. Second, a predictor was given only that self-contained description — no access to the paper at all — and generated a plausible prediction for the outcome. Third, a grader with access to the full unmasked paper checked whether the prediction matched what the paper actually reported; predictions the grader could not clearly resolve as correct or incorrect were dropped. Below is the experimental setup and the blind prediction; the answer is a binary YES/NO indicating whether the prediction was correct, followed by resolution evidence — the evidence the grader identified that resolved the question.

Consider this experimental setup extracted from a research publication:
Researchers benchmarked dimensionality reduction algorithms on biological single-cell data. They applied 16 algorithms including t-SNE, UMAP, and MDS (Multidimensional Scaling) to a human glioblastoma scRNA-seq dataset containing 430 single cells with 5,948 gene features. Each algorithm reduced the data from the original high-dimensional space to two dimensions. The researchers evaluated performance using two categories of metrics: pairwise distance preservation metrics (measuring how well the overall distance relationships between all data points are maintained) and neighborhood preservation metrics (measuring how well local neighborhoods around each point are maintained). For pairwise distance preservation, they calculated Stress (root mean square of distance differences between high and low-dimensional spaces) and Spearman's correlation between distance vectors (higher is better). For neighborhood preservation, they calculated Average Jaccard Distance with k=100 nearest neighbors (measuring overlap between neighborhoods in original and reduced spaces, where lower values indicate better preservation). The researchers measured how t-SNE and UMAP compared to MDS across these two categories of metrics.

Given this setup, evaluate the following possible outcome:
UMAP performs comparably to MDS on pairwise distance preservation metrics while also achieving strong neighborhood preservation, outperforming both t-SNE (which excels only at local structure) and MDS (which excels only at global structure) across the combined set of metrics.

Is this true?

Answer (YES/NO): NO